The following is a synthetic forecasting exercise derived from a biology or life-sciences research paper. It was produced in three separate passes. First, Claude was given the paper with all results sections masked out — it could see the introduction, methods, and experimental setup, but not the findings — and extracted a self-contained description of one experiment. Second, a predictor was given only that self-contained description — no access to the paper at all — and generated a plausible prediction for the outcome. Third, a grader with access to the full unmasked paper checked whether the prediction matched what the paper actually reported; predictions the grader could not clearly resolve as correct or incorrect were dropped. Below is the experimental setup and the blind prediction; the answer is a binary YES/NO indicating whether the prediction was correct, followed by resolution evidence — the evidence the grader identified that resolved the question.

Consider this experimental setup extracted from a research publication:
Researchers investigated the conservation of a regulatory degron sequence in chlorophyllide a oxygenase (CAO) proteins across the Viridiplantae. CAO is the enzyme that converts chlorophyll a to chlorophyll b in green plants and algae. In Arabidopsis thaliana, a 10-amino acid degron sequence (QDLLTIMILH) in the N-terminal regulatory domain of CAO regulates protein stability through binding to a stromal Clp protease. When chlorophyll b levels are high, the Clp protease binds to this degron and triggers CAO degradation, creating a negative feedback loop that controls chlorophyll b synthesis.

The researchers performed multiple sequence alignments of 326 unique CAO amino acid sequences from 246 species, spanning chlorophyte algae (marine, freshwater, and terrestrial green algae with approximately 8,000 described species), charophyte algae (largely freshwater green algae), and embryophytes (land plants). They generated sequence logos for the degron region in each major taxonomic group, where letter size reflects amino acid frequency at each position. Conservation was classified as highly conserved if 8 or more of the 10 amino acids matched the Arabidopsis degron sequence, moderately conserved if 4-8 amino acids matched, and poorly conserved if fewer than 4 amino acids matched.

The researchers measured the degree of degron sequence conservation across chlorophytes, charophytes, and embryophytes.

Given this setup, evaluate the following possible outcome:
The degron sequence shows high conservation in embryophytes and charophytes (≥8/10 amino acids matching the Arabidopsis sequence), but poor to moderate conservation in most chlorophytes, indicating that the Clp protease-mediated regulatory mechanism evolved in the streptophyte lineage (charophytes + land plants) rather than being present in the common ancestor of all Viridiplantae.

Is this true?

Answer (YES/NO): NO